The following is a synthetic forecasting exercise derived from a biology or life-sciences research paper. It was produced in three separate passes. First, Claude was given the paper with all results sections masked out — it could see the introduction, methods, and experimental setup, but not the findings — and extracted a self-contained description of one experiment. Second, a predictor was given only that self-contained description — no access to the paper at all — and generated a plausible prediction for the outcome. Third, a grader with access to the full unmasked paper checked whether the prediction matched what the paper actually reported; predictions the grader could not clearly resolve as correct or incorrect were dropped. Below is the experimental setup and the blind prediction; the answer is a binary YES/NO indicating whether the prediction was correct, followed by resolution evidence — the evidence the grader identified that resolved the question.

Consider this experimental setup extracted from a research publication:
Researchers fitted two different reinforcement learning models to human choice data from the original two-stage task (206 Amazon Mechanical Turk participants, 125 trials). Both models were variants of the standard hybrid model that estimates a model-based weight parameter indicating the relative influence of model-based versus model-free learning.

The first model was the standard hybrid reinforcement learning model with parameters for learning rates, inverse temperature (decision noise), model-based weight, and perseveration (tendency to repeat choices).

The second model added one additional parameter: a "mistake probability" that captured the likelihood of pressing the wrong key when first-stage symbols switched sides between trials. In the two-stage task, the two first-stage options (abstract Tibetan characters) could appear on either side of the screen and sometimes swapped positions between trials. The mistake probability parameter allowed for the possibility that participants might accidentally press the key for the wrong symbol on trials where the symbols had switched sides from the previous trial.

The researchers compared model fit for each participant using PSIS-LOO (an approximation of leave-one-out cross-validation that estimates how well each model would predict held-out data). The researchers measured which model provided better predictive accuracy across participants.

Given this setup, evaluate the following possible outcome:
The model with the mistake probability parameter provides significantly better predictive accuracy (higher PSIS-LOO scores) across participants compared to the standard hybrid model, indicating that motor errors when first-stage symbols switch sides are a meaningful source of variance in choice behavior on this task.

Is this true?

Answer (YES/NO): NO